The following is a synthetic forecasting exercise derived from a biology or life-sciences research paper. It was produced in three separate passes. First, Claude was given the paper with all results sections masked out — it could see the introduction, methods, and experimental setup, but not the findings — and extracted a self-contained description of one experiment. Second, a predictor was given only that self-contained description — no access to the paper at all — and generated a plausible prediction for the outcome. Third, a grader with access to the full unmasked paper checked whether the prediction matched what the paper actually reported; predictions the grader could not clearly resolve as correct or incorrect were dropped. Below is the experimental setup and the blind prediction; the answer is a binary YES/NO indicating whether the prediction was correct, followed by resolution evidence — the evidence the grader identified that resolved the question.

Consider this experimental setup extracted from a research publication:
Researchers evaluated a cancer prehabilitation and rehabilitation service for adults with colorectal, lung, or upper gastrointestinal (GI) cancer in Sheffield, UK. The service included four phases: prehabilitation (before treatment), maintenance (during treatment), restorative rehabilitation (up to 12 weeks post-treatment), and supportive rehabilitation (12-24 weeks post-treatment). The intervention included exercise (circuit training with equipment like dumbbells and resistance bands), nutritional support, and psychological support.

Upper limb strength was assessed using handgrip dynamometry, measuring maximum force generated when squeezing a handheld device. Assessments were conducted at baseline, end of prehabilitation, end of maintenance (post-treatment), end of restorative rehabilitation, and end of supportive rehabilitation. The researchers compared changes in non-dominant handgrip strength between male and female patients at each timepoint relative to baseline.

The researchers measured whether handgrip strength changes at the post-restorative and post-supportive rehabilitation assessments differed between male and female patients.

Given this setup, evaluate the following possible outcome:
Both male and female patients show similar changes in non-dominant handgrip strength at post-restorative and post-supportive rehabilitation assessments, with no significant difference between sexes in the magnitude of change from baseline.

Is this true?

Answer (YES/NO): NO